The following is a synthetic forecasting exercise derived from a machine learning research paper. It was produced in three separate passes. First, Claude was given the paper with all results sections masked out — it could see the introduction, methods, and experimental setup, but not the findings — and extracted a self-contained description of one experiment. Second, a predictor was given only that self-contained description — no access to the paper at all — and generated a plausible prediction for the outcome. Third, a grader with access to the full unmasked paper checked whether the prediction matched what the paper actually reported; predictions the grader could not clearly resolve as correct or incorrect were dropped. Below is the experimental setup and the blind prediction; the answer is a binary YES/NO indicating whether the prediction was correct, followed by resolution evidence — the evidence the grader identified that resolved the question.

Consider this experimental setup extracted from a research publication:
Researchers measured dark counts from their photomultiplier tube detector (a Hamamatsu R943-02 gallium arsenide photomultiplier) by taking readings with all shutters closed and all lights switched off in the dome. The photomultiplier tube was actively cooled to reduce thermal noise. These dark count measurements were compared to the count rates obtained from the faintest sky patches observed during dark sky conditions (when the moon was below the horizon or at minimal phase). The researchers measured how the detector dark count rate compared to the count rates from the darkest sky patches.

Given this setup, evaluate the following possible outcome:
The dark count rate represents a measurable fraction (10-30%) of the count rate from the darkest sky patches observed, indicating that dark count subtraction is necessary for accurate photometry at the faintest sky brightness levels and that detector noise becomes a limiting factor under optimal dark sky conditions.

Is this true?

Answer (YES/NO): NO